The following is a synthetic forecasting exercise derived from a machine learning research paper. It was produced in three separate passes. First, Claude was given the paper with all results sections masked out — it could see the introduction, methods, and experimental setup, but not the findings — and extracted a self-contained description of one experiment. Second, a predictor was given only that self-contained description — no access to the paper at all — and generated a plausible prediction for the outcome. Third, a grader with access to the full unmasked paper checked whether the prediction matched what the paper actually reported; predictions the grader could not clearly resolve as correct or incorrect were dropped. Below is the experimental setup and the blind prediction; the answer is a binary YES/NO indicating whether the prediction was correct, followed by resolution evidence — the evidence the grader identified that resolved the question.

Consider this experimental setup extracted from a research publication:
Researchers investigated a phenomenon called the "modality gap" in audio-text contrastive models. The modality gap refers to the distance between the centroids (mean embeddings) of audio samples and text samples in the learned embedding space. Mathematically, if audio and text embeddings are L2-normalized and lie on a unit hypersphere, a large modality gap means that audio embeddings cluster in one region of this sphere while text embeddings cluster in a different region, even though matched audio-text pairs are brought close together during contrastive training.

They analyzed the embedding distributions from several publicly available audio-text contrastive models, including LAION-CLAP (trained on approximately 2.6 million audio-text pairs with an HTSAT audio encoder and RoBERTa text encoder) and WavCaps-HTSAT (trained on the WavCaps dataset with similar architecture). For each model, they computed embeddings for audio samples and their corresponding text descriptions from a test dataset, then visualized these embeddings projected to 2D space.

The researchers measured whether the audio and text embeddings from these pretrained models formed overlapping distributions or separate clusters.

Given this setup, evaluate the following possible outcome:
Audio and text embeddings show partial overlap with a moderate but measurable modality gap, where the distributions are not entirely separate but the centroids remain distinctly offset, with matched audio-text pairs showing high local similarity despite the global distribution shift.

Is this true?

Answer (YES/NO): NO